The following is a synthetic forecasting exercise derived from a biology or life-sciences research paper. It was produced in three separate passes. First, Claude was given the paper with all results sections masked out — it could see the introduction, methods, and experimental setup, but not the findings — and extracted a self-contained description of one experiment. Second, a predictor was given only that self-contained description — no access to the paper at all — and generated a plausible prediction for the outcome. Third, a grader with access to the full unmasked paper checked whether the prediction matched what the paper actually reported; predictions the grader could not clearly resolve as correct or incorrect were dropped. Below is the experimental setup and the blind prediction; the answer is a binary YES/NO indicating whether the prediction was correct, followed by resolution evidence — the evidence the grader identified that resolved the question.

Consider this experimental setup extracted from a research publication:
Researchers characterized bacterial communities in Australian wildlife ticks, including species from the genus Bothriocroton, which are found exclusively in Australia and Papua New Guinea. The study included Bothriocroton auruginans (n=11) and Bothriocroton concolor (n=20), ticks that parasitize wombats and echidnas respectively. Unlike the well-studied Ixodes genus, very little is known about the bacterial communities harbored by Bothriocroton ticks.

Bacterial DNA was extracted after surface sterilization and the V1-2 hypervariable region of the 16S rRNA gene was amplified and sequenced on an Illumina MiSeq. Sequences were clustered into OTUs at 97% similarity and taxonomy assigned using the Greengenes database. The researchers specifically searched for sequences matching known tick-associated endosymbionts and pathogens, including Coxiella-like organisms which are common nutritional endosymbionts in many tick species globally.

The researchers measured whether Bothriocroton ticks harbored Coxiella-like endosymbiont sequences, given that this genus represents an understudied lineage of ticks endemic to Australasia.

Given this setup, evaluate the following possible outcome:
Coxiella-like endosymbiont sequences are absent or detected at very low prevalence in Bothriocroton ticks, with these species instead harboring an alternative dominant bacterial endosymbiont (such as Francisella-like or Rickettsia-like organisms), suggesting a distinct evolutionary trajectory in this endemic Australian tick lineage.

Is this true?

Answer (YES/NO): NO